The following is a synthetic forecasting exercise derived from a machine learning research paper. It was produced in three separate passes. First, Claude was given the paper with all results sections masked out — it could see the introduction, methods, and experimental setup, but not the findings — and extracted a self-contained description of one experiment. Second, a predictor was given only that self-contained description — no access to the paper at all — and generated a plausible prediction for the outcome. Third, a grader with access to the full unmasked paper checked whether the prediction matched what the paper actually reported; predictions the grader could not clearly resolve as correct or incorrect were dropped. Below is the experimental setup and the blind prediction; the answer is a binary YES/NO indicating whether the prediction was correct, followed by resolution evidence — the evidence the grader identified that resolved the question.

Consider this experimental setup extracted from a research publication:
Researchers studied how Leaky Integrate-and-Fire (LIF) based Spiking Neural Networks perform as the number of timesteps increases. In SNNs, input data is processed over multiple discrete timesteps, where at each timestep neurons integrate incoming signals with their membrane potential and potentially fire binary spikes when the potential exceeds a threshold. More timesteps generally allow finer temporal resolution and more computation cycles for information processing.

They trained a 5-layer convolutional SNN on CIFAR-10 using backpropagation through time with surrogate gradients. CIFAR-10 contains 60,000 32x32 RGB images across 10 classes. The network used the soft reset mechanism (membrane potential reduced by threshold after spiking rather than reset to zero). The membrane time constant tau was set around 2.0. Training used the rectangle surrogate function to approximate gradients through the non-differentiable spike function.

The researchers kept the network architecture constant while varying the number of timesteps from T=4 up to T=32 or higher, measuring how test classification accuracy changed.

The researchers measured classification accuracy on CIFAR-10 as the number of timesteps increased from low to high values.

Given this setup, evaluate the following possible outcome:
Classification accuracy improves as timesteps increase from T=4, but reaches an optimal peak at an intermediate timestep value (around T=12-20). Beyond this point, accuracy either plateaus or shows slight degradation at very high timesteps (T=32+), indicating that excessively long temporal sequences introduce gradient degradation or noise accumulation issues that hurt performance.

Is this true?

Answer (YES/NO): YES